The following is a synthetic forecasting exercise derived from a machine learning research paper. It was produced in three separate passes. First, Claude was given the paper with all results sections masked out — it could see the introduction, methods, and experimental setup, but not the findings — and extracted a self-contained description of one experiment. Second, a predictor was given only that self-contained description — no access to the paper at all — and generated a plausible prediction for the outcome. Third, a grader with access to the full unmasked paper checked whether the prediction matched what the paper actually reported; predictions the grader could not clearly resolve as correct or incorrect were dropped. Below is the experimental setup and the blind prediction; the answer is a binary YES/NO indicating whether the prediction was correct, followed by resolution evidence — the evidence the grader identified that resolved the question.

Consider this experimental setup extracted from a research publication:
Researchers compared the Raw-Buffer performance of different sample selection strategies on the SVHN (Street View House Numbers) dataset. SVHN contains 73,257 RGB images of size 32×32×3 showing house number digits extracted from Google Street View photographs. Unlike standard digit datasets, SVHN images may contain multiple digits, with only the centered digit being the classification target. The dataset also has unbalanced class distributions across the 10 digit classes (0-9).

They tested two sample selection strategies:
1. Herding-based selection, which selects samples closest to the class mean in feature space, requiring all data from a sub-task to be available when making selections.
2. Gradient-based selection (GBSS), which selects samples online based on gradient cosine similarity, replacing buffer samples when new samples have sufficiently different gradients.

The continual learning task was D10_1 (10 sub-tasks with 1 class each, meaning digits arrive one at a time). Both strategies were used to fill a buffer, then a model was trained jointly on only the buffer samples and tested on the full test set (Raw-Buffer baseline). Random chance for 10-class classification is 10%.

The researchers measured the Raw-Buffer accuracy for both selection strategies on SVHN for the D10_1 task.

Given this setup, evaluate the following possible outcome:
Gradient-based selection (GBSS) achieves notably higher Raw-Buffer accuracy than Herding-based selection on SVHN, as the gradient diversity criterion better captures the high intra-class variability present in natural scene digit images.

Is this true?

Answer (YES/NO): NO